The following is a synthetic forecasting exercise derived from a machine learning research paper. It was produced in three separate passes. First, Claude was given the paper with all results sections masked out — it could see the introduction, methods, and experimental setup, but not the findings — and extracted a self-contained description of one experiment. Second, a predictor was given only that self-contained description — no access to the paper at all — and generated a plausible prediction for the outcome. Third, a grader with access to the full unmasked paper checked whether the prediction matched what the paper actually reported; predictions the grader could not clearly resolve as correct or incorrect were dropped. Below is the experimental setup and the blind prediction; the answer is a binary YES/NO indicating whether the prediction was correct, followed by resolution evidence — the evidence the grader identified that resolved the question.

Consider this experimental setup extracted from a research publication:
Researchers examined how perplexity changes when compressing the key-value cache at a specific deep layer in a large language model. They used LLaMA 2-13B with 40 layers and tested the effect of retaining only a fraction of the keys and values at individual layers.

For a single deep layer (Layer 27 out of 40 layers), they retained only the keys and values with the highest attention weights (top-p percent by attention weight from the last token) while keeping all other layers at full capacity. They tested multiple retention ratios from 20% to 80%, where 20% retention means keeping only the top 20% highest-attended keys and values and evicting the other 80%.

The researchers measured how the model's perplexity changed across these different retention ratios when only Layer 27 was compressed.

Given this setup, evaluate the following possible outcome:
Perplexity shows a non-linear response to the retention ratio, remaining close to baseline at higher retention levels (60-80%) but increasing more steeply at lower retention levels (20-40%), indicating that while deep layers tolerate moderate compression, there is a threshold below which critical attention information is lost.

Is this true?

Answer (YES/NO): NO